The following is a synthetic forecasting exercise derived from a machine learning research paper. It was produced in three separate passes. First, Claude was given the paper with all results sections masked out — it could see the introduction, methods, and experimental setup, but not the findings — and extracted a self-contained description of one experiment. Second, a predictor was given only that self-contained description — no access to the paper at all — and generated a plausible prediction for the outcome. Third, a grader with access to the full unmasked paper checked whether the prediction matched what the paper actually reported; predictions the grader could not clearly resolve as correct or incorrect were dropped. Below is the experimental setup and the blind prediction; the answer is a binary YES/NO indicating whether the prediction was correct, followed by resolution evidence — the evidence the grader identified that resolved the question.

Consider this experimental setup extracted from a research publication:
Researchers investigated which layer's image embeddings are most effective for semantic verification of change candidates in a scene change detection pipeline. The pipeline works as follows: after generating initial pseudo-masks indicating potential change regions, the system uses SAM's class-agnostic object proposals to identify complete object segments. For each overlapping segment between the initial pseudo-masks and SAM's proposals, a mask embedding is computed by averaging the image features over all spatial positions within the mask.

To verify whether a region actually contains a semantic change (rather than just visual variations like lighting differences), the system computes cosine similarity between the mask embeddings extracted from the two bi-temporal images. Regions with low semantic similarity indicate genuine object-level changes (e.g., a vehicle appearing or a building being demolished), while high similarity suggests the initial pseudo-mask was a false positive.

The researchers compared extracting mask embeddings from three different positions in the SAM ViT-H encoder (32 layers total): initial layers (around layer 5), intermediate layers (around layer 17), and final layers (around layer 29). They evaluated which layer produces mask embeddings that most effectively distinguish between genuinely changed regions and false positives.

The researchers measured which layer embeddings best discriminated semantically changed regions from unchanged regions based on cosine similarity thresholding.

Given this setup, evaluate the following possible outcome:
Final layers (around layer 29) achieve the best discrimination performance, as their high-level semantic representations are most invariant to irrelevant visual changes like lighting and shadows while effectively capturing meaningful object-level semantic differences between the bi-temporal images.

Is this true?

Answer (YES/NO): YES